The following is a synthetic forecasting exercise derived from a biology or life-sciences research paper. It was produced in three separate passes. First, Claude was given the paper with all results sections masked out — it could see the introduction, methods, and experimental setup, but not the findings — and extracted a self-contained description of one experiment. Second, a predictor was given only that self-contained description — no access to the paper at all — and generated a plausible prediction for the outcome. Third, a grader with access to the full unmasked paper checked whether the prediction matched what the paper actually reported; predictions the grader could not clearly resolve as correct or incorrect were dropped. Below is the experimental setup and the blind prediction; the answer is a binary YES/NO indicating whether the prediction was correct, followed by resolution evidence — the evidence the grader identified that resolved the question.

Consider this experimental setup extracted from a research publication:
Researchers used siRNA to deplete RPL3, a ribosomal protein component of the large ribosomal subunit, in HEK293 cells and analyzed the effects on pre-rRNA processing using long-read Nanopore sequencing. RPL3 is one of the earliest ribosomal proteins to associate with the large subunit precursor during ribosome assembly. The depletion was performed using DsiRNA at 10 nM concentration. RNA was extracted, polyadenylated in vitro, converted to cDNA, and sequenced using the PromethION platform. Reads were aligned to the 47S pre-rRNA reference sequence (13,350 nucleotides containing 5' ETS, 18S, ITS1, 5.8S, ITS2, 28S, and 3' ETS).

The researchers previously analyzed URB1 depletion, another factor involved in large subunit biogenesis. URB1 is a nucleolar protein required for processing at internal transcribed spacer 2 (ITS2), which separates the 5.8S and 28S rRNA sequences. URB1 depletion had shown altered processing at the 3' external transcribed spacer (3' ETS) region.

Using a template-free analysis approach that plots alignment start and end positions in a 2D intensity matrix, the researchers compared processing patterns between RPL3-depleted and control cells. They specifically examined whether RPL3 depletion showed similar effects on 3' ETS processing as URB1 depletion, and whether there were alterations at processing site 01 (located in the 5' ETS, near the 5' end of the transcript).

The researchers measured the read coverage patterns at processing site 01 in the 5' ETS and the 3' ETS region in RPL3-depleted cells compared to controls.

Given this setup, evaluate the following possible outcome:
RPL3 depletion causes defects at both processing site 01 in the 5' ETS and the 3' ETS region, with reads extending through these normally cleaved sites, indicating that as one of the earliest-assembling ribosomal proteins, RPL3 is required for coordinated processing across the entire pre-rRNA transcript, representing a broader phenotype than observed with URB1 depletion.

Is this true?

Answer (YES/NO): NO